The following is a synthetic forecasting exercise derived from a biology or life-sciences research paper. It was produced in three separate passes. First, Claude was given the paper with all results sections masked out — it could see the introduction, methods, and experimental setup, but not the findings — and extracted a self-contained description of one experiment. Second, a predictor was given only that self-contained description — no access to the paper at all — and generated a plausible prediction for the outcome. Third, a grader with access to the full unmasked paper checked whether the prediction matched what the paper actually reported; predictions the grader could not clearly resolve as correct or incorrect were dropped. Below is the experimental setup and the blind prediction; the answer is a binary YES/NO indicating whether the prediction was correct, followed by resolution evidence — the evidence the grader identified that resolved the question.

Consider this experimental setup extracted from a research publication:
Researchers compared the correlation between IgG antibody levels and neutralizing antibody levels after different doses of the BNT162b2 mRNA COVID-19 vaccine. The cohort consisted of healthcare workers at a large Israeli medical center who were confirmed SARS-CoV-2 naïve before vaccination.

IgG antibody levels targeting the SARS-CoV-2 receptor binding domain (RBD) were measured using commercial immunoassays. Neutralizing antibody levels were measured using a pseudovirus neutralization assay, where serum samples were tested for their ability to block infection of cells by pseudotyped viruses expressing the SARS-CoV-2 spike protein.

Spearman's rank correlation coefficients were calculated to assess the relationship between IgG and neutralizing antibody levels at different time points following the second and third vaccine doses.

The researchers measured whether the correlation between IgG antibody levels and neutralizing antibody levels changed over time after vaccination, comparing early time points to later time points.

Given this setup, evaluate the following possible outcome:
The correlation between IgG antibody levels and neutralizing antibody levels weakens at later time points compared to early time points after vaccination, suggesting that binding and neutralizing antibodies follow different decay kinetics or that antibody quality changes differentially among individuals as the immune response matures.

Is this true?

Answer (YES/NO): NO